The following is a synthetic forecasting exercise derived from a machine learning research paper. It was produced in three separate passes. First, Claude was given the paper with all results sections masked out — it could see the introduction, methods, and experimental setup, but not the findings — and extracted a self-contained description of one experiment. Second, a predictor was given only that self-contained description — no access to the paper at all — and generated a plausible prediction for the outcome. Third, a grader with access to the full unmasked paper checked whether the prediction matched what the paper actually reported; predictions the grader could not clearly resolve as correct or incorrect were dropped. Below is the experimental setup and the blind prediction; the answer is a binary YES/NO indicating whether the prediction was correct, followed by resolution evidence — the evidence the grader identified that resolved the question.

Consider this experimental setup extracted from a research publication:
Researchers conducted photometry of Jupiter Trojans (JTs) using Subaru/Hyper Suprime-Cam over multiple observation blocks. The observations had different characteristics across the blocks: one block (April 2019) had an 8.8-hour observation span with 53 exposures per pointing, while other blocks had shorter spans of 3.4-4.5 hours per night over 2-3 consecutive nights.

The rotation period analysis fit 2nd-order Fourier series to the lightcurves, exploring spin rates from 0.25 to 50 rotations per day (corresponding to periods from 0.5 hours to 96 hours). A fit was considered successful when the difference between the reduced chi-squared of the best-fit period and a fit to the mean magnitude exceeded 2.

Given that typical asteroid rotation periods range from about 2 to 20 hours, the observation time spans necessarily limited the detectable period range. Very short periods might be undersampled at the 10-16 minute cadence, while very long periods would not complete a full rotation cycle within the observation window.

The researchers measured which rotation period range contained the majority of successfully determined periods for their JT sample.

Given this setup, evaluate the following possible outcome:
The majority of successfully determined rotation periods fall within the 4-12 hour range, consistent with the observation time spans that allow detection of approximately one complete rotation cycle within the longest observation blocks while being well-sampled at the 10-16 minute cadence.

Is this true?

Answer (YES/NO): YES